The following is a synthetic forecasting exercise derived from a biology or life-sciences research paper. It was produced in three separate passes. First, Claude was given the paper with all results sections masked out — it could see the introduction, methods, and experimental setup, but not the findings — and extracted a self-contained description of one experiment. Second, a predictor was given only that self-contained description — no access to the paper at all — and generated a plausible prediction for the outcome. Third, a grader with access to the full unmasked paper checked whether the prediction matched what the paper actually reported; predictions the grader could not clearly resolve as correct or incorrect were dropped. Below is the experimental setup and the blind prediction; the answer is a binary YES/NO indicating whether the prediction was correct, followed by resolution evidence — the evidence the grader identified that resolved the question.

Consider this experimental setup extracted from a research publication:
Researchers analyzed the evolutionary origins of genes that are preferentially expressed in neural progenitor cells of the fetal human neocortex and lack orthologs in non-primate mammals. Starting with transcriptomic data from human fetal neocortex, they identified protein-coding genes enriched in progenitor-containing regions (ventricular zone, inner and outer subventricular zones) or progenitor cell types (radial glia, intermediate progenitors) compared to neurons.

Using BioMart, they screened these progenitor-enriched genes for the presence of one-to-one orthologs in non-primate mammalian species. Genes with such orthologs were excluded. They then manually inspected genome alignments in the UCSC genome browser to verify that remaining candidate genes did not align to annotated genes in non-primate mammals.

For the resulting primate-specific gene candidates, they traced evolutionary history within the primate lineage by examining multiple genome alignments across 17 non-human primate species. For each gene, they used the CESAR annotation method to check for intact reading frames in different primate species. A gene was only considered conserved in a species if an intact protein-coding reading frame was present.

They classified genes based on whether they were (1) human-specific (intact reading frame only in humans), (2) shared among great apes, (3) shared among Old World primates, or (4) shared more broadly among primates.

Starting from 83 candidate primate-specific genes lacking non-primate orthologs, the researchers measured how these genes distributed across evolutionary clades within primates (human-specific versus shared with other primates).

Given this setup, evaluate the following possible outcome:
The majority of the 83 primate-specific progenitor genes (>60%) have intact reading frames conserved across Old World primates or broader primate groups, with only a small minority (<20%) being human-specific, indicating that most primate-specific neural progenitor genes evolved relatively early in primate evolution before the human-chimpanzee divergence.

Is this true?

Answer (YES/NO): NO